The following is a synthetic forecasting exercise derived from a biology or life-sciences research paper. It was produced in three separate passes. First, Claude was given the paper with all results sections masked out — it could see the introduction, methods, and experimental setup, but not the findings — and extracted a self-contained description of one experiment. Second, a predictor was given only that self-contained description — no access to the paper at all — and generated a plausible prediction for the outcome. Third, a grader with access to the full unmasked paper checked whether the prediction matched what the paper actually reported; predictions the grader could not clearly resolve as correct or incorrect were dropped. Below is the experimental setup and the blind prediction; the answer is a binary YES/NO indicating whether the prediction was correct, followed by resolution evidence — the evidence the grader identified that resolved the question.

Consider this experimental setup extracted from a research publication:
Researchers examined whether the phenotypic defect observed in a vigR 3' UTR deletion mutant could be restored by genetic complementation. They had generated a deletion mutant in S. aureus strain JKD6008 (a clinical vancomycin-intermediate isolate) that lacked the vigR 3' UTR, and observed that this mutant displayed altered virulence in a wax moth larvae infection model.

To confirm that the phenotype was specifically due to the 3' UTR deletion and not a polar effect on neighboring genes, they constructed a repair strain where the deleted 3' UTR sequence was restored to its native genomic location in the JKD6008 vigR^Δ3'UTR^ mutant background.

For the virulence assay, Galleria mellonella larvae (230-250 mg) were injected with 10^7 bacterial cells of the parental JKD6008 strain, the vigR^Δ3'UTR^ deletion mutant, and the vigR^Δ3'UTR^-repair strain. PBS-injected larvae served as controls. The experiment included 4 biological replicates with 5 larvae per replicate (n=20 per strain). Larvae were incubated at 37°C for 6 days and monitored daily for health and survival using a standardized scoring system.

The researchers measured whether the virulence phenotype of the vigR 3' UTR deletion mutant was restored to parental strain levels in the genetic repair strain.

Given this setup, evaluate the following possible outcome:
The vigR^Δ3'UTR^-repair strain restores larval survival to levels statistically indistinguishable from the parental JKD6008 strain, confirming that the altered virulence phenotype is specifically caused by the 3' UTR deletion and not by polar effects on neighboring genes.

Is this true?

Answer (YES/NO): YES